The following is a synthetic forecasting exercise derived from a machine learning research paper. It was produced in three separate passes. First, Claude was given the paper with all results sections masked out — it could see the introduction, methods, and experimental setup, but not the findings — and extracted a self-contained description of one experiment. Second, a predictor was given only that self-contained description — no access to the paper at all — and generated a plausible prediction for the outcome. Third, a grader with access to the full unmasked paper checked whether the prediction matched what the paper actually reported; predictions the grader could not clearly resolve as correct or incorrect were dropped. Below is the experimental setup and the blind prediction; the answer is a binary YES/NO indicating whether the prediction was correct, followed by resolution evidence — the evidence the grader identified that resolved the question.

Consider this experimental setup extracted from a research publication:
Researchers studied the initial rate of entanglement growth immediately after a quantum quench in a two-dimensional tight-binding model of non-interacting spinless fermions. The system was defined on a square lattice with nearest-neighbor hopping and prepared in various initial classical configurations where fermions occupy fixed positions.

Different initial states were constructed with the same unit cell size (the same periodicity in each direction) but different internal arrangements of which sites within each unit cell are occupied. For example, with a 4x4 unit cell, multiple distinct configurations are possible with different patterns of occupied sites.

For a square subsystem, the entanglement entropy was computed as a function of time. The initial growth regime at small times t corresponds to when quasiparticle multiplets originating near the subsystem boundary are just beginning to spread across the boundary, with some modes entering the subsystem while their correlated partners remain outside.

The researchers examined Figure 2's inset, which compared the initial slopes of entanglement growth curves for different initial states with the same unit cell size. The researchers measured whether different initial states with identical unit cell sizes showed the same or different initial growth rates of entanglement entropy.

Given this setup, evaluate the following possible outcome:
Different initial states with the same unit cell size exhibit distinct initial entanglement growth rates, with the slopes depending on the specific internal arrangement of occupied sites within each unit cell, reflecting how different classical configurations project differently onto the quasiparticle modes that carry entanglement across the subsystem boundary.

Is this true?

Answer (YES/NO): YES